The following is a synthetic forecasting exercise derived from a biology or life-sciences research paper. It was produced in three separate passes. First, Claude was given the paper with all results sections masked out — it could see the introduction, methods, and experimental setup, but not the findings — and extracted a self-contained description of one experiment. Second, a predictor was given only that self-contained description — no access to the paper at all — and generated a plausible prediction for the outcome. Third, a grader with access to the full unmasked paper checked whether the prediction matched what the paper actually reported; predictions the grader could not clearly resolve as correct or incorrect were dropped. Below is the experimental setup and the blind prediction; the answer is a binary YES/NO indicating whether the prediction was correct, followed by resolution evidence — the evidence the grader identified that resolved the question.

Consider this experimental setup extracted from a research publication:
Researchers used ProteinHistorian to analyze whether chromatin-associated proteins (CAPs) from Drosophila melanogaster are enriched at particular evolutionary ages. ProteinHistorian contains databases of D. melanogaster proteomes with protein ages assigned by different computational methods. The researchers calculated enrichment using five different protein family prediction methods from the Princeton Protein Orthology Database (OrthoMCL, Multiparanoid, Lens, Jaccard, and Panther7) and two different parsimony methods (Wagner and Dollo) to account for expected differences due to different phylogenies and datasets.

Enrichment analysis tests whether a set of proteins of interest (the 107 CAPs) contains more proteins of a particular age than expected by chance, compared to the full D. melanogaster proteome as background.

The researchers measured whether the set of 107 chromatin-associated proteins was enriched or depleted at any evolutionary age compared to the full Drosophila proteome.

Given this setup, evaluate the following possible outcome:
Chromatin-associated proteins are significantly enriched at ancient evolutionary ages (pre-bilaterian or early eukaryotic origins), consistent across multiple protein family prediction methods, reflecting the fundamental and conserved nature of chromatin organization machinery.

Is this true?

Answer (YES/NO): YES